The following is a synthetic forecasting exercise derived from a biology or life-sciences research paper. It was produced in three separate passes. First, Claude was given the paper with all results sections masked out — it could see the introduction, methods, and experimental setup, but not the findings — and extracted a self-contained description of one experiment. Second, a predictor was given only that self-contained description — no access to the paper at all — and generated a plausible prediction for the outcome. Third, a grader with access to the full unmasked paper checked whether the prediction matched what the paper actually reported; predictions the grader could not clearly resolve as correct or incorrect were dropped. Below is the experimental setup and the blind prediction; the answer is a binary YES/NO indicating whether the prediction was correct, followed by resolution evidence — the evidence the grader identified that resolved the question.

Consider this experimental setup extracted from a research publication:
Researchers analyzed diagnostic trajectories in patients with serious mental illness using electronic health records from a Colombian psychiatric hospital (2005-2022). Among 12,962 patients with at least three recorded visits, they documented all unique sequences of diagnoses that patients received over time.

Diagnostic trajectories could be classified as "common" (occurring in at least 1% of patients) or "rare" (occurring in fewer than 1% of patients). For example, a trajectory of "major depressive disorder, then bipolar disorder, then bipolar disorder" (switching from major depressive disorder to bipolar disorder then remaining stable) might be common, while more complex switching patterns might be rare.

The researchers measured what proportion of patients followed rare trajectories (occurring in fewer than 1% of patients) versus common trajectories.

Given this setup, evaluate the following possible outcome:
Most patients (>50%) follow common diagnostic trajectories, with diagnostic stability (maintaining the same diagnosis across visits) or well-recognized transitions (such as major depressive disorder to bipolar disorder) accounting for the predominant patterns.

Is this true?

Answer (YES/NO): NO